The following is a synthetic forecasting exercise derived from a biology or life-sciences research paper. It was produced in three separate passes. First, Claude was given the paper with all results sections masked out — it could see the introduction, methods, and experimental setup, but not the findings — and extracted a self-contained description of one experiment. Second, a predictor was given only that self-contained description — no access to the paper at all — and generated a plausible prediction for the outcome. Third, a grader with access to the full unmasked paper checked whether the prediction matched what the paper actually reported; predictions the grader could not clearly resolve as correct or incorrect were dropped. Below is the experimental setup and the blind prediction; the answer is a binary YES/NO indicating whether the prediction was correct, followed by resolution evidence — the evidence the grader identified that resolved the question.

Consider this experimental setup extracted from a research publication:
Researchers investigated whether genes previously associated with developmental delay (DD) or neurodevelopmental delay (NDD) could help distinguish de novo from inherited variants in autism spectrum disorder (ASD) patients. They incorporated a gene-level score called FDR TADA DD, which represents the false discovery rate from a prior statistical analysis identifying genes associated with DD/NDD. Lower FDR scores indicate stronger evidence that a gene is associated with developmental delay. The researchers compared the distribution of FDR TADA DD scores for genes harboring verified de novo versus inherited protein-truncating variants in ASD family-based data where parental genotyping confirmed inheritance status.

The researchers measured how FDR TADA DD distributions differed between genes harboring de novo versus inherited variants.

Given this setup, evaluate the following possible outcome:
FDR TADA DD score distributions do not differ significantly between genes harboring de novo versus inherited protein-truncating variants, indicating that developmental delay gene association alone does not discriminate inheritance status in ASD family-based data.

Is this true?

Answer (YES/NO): NO